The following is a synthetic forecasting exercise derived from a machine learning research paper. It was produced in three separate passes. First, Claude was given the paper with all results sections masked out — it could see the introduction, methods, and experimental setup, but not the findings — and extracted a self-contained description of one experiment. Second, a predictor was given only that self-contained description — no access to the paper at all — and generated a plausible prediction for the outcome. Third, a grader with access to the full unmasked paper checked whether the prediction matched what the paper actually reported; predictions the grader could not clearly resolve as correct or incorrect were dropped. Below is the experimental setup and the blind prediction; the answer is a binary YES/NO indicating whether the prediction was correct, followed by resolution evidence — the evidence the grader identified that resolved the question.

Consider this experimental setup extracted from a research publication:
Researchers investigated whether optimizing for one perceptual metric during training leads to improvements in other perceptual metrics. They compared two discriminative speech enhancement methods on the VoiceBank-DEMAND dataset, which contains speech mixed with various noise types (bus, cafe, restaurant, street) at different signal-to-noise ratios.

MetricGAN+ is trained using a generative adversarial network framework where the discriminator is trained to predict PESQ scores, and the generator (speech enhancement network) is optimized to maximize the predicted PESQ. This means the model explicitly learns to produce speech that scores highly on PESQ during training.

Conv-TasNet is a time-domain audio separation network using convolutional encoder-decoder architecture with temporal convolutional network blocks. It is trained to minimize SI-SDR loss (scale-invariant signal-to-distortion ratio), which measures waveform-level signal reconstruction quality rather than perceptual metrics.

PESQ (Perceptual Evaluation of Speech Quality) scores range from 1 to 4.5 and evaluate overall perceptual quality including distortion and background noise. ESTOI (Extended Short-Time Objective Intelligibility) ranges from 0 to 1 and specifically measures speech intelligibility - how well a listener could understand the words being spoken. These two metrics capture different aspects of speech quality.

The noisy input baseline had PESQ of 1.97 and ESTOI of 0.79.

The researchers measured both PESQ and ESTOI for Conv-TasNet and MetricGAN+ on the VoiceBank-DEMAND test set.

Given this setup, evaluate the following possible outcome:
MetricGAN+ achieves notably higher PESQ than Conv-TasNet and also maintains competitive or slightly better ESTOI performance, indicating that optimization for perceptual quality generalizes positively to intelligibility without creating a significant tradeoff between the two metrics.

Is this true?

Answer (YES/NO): NO